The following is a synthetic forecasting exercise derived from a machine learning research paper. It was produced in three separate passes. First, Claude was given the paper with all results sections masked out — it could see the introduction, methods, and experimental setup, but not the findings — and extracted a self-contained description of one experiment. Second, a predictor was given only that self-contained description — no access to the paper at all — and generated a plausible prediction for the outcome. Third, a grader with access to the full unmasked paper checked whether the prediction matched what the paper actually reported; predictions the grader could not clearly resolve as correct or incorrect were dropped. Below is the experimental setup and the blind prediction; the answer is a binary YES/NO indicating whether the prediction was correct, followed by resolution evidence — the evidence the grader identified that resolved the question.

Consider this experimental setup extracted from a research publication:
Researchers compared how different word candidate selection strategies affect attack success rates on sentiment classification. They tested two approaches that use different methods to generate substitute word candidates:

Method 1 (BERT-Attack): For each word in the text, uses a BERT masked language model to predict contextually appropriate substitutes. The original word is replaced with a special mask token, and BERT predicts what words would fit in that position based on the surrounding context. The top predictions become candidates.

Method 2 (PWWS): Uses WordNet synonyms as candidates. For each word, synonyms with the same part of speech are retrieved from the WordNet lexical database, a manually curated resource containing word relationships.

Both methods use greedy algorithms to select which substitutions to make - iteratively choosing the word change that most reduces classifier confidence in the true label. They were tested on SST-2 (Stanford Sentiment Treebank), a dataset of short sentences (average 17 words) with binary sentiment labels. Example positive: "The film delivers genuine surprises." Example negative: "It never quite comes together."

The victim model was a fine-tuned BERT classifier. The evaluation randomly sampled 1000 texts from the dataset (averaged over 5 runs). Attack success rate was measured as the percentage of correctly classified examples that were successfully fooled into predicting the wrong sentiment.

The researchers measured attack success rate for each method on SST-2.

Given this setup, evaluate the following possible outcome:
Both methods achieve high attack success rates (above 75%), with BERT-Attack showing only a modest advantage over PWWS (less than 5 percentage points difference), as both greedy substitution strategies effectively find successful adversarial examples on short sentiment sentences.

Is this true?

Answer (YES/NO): NO